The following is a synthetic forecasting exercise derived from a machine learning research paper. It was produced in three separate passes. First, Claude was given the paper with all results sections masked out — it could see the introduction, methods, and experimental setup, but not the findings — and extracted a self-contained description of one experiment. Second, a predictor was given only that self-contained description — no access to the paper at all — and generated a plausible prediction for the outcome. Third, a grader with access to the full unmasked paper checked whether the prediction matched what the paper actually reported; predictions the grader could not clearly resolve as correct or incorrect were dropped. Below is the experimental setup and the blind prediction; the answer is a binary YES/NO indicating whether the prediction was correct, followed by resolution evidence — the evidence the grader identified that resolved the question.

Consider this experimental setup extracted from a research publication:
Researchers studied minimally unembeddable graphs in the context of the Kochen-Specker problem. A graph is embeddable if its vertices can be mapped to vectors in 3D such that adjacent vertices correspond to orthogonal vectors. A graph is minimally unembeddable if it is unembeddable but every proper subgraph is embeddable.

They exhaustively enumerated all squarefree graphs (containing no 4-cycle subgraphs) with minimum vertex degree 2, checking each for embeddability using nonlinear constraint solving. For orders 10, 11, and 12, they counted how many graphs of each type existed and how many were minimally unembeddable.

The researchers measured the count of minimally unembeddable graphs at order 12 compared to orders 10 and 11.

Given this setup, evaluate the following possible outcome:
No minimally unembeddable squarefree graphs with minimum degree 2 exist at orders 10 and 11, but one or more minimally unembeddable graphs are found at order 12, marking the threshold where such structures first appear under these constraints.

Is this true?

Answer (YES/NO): NO